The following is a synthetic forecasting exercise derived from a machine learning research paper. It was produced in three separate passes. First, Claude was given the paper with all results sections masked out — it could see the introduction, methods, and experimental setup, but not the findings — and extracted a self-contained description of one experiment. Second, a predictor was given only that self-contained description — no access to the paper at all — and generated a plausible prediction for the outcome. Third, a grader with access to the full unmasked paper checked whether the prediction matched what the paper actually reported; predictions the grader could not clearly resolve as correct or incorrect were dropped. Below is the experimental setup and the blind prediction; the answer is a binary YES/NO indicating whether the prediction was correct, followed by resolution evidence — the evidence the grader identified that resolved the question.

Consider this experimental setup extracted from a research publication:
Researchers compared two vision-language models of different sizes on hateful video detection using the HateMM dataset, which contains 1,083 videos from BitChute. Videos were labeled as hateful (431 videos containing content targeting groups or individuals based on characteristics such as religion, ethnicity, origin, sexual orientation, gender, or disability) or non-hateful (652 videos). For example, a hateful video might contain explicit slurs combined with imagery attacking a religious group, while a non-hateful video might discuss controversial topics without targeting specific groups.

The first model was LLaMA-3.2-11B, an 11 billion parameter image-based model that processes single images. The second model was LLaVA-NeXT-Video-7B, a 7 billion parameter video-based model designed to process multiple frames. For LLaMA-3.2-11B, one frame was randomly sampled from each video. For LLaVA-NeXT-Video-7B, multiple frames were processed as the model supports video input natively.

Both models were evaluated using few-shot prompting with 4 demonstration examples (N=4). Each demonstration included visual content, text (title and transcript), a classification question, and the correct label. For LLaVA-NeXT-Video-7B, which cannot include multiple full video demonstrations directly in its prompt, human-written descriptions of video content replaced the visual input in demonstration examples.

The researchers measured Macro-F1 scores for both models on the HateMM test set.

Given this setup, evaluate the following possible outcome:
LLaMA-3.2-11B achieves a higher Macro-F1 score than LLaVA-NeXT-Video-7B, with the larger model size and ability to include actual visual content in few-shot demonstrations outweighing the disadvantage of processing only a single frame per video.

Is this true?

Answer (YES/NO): YES